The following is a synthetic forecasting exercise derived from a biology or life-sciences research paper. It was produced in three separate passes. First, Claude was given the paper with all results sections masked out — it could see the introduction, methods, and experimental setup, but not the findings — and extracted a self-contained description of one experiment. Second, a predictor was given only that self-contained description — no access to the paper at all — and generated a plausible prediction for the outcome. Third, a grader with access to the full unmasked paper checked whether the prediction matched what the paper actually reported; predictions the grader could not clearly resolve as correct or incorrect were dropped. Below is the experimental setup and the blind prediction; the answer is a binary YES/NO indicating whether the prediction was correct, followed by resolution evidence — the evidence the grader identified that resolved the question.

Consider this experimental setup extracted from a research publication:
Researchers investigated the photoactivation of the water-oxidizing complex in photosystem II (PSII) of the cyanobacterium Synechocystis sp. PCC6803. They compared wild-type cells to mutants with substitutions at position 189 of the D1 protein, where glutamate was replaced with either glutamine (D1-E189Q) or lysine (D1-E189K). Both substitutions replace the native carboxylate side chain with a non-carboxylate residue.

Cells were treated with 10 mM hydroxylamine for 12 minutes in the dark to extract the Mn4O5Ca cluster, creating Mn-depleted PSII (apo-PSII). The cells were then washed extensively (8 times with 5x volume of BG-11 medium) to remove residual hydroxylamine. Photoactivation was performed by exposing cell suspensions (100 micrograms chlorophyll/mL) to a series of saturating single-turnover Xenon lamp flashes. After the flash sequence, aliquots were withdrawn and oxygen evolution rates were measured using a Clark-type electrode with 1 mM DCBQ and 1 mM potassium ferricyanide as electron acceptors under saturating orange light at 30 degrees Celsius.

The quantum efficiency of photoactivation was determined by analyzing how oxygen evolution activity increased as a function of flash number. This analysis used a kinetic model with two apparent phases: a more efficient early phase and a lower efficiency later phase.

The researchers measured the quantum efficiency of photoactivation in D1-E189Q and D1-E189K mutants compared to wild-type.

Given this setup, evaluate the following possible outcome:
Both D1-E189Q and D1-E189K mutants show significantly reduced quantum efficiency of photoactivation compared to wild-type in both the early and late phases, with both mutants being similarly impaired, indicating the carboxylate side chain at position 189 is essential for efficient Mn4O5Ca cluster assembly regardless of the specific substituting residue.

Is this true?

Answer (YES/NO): NO